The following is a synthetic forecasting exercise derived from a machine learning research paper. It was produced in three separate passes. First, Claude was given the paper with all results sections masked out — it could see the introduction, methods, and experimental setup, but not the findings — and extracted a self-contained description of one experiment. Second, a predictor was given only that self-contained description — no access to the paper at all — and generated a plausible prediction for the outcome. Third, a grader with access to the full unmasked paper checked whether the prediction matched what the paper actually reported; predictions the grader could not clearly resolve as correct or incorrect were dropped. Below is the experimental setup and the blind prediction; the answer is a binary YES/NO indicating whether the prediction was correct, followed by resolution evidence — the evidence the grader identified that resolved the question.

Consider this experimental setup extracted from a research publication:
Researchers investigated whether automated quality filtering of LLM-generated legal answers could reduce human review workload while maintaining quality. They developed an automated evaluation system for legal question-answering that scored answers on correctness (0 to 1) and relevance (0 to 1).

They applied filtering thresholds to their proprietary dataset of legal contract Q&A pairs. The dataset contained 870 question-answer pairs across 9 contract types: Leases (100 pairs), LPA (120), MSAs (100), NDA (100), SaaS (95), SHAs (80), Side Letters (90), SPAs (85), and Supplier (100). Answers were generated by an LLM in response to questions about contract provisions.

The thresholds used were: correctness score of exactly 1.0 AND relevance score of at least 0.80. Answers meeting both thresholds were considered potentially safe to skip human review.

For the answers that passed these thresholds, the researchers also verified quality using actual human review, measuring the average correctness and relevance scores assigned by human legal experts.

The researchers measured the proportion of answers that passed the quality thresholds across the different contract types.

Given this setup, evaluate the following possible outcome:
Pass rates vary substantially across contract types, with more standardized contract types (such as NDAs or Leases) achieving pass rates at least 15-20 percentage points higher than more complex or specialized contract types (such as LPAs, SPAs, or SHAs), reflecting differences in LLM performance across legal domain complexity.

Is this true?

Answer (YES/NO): NO